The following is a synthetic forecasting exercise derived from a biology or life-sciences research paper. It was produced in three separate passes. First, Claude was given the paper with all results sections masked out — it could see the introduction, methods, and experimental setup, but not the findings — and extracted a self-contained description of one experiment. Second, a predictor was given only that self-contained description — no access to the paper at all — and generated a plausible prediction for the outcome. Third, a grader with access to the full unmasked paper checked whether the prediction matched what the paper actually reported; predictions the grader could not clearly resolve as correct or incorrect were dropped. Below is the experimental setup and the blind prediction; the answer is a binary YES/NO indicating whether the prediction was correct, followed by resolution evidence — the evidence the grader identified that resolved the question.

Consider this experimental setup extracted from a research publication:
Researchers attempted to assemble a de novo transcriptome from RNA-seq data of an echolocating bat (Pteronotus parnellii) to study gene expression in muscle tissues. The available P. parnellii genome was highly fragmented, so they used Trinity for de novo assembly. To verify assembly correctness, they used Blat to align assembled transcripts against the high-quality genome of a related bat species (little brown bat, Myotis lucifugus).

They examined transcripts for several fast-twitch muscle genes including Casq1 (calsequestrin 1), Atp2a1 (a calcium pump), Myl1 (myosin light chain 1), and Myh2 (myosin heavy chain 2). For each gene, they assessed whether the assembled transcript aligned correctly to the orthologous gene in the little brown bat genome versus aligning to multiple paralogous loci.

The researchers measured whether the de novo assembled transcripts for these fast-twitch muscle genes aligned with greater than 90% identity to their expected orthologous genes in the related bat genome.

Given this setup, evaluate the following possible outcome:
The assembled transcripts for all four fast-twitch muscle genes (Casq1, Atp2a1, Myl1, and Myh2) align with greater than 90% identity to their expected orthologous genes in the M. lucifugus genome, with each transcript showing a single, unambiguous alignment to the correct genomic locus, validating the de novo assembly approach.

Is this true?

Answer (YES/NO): NO